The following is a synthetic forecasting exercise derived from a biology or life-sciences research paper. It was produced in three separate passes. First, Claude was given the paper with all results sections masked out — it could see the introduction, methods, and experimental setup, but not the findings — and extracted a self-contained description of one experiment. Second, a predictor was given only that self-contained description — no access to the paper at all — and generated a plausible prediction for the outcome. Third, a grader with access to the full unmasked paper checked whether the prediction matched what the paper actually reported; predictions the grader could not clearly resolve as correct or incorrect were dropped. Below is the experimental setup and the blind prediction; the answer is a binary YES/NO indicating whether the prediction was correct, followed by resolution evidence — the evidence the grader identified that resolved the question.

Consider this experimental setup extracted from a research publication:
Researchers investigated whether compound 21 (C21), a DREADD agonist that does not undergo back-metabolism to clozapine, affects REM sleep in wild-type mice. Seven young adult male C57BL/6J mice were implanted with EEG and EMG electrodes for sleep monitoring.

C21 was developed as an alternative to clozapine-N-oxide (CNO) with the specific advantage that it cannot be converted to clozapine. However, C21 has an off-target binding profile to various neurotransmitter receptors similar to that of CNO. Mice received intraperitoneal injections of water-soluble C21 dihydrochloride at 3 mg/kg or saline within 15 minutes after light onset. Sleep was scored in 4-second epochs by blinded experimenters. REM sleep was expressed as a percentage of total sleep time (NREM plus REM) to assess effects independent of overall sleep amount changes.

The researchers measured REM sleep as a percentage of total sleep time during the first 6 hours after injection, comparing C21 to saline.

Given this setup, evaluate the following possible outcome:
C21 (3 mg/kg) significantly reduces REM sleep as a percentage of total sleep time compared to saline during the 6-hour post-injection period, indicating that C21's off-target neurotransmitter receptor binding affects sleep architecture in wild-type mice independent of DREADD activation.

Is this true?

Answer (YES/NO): YES